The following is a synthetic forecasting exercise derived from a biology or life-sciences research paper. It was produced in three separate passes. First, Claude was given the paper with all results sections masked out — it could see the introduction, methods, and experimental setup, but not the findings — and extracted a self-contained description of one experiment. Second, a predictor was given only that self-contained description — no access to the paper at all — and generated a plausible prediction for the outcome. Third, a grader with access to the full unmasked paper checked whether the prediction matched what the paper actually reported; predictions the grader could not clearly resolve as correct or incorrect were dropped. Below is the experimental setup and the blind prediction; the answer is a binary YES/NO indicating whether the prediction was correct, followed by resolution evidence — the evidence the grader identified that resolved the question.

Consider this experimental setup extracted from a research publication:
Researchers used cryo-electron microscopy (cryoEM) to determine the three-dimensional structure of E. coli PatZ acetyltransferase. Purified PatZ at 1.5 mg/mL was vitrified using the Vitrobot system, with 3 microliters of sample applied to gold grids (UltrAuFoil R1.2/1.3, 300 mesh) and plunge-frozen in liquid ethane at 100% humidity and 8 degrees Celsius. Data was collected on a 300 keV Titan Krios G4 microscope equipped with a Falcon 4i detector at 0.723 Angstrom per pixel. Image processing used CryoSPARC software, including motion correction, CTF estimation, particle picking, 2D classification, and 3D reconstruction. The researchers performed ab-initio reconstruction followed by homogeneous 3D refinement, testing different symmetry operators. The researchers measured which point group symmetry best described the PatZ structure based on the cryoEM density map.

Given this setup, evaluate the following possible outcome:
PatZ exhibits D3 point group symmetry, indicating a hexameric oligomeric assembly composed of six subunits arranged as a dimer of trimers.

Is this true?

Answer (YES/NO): NO